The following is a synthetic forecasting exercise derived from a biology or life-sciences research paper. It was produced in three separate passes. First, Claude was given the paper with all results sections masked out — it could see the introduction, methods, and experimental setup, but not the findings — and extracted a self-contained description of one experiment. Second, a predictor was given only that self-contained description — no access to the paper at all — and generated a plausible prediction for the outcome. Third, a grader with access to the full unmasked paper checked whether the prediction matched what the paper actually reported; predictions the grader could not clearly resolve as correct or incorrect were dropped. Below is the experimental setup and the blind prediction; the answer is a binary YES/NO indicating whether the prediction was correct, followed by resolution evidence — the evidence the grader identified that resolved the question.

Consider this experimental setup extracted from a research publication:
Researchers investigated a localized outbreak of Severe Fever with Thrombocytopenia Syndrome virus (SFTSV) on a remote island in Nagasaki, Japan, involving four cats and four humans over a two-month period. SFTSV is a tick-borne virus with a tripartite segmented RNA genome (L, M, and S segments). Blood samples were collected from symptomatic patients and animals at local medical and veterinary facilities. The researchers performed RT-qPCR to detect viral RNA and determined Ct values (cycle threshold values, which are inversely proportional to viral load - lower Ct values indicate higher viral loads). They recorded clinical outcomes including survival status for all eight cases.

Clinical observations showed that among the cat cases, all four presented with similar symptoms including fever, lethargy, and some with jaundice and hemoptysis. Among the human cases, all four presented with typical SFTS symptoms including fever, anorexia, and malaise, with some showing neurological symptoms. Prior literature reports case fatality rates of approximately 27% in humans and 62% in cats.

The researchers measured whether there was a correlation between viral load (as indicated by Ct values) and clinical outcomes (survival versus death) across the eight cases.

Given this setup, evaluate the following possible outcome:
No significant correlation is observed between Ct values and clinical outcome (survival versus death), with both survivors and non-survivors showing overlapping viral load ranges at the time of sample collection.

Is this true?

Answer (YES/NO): YES